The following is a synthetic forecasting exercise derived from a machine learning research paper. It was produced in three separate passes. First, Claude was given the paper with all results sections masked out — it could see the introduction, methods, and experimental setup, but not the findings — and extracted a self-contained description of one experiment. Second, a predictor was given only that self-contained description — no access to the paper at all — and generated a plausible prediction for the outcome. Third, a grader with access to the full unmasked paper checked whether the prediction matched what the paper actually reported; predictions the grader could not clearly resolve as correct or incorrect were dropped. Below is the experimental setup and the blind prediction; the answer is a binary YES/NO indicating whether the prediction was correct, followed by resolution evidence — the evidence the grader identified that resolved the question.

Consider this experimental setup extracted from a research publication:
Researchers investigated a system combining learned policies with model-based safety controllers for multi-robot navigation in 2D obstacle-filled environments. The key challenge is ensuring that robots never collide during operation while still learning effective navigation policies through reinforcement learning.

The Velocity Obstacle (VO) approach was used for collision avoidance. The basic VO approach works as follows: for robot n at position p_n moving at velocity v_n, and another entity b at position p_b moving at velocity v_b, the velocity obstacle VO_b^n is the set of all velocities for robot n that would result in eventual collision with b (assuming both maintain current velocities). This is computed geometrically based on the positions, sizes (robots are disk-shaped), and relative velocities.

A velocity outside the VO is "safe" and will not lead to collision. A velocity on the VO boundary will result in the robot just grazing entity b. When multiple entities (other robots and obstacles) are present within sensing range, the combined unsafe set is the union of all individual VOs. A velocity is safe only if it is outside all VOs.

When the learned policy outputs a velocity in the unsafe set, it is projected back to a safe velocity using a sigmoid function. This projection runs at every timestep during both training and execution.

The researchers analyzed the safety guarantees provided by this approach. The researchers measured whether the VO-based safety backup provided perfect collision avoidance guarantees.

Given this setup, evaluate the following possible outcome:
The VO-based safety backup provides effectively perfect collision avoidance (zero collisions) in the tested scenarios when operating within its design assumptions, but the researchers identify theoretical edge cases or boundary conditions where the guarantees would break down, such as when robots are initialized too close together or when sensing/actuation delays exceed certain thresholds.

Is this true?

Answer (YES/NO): NO